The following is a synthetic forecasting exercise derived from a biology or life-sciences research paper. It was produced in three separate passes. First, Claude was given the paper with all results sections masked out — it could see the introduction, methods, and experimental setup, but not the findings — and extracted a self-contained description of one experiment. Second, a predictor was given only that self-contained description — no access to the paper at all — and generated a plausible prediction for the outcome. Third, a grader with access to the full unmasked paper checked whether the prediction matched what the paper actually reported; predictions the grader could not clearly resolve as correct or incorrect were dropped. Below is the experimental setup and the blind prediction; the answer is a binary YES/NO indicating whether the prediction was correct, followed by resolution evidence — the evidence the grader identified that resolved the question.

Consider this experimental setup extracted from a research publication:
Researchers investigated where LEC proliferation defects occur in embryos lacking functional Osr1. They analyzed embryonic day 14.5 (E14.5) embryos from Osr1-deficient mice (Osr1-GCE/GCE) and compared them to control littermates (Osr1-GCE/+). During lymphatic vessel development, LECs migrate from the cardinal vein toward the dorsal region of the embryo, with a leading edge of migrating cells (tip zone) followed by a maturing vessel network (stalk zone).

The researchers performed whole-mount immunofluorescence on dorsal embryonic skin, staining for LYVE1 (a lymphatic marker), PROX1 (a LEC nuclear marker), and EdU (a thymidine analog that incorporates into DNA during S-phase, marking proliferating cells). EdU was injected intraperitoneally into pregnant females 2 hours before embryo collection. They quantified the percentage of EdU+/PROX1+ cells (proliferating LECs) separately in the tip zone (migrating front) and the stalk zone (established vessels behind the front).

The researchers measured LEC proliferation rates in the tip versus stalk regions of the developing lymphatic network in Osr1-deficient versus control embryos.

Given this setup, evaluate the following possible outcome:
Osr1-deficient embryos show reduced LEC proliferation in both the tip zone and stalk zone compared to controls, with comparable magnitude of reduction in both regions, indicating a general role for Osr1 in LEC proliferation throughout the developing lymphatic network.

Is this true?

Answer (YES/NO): NO